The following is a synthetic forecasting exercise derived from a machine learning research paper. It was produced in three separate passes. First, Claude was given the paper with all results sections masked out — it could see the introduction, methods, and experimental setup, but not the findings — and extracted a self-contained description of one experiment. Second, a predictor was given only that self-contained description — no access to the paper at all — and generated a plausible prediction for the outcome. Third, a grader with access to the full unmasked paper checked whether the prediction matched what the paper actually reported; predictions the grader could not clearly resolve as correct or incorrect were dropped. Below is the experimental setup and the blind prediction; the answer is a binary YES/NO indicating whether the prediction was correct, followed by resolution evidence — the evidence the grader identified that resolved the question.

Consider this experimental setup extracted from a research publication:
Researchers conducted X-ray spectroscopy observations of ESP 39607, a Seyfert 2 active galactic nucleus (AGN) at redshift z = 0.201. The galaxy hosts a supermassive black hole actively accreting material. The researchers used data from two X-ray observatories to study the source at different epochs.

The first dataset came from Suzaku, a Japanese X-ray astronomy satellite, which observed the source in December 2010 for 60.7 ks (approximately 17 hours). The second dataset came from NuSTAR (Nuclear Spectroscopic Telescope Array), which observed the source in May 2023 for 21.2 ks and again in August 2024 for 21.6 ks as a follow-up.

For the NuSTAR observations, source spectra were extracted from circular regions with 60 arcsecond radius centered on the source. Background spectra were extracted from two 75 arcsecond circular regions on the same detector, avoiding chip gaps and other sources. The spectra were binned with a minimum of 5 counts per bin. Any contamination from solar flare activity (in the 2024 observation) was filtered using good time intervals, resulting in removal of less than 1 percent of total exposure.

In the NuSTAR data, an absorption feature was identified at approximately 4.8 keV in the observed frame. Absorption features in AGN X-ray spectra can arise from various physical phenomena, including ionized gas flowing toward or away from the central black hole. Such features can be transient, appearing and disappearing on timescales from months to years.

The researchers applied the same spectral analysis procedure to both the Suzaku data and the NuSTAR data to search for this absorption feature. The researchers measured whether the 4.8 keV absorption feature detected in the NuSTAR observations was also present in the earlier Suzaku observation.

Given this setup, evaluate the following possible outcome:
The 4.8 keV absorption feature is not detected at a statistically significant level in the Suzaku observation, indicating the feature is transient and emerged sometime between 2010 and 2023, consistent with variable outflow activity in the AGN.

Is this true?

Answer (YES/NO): NO